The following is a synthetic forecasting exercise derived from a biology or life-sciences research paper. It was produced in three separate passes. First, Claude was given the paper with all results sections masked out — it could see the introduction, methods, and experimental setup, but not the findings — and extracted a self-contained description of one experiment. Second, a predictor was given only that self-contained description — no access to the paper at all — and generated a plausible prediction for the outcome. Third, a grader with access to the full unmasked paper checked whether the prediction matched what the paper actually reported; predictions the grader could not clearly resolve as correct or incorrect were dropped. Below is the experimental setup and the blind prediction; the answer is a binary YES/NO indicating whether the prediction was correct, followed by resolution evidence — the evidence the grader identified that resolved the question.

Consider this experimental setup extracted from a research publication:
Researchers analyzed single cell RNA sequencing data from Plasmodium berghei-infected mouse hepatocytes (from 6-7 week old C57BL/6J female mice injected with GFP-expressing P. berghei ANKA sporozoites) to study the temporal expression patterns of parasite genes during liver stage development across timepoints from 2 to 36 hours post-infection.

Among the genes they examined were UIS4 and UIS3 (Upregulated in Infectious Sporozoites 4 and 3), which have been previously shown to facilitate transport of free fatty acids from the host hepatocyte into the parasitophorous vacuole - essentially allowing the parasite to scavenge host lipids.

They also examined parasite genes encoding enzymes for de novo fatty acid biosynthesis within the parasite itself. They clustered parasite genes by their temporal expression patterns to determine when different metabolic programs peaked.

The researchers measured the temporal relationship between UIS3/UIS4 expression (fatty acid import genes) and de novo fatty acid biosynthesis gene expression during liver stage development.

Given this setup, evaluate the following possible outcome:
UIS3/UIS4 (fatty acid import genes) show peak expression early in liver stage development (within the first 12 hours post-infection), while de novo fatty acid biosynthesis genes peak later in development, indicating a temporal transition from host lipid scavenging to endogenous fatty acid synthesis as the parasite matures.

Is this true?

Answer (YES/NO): YES